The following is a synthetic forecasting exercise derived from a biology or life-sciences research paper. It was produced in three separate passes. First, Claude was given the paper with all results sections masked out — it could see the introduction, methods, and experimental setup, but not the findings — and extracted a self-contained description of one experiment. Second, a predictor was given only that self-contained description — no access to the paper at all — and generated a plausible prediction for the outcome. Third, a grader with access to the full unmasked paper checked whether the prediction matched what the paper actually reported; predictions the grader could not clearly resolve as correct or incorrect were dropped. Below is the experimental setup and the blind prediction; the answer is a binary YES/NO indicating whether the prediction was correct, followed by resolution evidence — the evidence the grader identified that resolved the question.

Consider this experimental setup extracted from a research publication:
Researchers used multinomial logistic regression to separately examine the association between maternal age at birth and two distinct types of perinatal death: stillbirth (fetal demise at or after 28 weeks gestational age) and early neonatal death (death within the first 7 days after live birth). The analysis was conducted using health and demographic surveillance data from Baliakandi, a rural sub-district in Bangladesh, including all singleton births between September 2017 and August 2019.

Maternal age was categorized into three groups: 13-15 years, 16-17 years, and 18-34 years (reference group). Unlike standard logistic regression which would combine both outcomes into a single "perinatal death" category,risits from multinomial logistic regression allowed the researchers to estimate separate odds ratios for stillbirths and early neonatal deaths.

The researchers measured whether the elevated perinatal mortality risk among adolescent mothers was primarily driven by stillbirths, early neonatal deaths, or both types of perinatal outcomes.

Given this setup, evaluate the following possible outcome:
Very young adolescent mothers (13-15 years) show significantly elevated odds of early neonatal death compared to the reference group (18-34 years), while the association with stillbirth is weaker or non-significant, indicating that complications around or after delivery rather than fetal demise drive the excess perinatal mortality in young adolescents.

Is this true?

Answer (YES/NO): NO